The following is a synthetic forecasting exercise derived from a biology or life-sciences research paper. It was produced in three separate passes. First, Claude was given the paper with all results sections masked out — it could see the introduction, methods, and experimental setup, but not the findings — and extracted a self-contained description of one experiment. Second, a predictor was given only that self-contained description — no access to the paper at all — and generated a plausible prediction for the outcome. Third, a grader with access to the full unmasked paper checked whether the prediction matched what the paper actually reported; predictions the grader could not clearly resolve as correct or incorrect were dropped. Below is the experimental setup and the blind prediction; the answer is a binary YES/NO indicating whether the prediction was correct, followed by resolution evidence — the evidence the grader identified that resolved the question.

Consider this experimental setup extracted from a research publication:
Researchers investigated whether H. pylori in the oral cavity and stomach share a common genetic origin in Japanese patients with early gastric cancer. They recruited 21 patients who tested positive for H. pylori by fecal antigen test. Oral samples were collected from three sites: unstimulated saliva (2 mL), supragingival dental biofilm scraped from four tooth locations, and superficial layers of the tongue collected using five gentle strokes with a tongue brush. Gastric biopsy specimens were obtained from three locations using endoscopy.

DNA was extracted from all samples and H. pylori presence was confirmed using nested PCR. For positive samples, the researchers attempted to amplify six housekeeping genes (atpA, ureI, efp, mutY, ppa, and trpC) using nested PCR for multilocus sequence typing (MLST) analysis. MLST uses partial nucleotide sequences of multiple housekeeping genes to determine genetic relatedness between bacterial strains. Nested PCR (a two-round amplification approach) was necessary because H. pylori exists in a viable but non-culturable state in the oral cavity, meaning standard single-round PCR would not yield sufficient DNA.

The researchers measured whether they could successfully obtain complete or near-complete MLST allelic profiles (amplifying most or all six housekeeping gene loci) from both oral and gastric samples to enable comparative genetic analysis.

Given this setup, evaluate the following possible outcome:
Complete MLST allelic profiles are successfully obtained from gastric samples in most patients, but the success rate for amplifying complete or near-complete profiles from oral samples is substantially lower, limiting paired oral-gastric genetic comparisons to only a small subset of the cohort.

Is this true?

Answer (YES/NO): NO